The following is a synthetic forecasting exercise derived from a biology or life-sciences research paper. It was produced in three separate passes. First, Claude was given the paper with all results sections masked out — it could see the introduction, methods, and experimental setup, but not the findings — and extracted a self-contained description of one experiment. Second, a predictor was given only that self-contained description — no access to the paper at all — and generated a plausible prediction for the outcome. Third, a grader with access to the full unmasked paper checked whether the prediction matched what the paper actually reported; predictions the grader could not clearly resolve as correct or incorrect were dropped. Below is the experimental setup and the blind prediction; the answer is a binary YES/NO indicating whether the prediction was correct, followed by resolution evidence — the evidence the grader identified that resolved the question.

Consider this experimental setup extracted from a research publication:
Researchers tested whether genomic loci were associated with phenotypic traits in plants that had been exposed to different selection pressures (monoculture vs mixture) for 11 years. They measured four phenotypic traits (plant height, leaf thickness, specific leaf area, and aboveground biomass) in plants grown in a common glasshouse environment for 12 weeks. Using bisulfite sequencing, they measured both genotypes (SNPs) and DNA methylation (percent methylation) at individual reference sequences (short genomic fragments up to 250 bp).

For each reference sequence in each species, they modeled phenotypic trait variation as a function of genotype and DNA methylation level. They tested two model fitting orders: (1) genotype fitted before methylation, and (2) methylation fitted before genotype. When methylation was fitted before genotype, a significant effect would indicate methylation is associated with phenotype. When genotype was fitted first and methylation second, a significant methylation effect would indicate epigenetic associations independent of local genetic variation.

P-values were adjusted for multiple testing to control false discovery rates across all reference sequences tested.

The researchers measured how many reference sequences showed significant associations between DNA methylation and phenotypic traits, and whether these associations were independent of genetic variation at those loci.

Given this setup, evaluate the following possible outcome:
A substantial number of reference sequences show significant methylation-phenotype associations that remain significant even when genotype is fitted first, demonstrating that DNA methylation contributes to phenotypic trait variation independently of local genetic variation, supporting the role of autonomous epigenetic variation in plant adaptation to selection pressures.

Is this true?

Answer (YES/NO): NO